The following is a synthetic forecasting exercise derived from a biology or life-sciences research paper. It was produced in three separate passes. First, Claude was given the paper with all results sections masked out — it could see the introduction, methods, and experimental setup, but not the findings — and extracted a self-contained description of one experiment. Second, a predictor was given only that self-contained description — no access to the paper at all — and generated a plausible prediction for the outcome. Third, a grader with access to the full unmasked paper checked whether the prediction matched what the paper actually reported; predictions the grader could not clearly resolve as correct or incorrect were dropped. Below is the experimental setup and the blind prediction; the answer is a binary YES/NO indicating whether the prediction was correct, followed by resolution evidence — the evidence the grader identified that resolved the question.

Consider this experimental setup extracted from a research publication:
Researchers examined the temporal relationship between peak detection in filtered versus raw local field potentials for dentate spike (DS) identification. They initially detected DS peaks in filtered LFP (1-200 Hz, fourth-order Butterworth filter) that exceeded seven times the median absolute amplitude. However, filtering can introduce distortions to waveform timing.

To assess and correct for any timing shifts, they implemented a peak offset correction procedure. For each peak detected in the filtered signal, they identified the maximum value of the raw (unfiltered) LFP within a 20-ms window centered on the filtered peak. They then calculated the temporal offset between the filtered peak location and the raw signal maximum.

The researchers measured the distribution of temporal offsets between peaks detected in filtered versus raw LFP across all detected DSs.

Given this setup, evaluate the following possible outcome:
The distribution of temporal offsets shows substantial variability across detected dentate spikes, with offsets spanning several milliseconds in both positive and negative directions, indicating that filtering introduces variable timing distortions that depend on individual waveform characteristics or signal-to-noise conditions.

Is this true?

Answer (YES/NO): NO